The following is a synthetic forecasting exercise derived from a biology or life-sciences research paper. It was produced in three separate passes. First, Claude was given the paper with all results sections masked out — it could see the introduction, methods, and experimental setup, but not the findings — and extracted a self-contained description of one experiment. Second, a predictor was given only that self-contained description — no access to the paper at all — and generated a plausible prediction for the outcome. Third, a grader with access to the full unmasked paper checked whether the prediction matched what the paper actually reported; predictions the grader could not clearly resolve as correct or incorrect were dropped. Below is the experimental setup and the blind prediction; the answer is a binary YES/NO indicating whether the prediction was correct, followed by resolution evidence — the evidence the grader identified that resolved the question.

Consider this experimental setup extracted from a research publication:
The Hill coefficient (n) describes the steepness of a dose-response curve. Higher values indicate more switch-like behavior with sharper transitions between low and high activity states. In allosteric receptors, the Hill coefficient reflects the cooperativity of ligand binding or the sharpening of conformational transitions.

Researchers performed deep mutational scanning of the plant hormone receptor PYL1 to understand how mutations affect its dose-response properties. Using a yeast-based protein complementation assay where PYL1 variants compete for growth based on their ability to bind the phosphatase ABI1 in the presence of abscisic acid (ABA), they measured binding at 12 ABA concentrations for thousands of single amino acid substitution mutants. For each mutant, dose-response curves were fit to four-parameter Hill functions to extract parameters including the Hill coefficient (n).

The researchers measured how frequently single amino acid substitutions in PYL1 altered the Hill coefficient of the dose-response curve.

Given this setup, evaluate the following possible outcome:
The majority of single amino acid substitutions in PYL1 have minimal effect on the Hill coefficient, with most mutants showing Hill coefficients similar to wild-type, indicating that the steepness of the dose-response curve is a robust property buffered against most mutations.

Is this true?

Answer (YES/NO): NO